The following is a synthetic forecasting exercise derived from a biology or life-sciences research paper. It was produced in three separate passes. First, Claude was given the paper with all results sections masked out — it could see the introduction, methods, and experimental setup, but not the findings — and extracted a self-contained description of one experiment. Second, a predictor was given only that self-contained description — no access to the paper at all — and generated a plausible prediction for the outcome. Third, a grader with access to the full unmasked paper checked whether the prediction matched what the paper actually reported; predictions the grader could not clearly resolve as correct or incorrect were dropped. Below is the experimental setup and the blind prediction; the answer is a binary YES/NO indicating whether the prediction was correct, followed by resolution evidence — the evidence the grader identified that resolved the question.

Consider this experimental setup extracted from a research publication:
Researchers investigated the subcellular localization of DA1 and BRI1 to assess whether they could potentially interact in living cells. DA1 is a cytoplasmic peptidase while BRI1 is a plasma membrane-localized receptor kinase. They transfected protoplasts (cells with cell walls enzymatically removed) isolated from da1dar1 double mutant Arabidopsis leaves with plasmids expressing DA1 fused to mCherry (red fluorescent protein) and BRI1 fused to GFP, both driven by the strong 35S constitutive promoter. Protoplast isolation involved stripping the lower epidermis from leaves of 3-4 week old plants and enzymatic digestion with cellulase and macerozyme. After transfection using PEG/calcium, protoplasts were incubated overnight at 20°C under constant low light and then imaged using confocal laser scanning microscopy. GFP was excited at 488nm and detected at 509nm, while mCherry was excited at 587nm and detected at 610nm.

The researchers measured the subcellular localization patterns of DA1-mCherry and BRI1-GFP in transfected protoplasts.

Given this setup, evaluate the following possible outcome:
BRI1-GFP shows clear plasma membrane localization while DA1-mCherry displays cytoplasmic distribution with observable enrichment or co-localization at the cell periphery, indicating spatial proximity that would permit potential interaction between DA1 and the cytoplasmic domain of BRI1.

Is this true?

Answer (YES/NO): YES